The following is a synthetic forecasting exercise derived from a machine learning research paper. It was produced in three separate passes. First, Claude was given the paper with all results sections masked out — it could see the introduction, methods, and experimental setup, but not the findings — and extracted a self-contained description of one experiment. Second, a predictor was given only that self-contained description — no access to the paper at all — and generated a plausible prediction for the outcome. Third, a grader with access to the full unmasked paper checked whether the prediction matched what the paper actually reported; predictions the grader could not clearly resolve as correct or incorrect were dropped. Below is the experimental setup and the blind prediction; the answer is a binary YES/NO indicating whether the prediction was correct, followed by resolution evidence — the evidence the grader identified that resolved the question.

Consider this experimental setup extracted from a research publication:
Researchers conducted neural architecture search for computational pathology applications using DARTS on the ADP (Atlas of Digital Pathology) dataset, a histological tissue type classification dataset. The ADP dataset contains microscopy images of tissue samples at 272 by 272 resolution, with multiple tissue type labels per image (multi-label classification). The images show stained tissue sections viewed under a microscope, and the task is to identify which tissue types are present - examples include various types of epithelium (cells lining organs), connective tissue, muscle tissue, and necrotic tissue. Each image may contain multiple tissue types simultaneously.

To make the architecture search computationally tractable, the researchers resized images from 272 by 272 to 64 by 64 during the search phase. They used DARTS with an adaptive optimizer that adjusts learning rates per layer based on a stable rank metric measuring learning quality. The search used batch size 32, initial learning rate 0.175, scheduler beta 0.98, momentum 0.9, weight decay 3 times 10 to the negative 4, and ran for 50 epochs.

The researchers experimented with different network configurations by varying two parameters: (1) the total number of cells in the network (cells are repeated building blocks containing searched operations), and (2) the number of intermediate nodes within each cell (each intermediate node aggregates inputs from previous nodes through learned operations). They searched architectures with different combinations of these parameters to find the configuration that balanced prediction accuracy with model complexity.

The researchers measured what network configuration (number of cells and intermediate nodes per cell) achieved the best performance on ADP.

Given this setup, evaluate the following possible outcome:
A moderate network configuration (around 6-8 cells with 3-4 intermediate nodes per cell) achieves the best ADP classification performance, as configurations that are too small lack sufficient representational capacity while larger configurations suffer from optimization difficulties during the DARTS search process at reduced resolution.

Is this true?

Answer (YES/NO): NO